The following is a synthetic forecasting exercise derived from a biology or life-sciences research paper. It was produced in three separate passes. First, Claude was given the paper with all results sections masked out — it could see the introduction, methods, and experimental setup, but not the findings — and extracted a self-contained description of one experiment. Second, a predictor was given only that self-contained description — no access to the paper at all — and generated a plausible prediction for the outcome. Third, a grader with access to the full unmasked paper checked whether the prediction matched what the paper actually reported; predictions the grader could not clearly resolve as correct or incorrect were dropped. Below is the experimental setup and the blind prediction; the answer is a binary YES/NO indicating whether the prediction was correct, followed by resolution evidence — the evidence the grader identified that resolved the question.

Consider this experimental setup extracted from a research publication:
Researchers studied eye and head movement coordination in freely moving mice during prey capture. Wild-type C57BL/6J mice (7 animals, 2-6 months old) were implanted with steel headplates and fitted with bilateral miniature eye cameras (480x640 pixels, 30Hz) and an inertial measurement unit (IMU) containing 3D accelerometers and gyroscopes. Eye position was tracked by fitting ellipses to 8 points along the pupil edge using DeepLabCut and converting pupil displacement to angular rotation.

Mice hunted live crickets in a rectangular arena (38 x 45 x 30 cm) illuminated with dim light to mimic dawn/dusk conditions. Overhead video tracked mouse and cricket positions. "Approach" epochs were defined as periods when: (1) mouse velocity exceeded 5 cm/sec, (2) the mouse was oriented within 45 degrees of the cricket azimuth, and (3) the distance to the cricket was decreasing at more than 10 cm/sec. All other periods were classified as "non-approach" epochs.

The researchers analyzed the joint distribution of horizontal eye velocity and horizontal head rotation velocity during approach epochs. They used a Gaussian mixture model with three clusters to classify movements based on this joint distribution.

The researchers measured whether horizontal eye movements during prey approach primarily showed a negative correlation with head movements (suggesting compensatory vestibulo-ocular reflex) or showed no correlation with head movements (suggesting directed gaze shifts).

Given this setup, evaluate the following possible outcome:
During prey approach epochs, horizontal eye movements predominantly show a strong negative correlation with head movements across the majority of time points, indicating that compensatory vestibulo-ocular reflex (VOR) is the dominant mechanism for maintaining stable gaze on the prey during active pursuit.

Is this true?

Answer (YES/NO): YES